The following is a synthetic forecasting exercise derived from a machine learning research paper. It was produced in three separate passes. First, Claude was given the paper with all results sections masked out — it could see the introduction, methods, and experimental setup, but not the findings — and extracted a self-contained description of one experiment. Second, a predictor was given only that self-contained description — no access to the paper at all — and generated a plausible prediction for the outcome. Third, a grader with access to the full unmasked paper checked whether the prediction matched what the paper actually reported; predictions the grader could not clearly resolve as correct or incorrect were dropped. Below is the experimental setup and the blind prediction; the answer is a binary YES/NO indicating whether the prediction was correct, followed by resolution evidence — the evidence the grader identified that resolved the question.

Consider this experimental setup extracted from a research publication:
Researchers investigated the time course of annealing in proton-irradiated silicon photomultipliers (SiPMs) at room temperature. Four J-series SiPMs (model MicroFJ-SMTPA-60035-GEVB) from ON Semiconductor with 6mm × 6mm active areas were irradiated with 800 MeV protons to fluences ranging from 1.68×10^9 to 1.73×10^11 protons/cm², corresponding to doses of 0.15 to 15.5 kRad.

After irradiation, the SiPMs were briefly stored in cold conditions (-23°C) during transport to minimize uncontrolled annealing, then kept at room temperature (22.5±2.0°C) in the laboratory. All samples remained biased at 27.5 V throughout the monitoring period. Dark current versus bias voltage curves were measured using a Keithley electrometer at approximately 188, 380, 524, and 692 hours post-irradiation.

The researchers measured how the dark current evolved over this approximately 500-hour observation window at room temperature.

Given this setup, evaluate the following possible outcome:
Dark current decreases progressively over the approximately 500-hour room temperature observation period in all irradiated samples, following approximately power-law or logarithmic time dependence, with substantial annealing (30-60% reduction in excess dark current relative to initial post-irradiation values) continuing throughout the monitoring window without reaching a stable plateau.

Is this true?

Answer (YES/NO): NO